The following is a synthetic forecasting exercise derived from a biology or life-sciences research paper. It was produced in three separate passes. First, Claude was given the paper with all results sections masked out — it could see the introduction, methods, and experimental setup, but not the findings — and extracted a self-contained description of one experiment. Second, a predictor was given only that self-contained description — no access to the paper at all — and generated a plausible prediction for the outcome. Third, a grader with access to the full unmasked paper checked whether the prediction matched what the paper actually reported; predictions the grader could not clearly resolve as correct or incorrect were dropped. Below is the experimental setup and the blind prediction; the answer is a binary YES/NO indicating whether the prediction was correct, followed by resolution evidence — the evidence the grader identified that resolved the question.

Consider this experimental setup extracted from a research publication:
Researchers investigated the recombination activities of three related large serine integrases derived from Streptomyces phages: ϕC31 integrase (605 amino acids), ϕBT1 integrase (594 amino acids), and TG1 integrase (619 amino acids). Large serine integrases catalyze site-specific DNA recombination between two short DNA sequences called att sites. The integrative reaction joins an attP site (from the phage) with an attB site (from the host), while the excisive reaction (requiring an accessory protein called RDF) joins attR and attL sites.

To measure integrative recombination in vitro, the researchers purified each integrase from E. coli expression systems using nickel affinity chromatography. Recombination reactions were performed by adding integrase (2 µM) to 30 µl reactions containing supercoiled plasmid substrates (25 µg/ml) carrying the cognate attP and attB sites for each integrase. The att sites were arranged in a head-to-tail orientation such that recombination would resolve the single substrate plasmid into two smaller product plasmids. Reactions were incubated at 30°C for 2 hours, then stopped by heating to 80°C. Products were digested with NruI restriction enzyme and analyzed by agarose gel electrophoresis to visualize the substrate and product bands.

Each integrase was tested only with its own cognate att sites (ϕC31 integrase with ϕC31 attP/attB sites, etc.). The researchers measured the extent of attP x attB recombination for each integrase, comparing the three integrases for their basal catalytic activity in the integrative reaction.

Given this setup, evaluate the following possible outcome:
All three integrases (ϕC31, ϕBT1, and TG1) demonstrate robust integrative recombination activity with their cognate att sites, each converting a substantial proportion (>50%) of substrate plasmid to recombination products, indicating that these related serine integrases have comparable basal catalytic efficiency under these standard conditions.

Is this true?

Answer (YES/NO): NO